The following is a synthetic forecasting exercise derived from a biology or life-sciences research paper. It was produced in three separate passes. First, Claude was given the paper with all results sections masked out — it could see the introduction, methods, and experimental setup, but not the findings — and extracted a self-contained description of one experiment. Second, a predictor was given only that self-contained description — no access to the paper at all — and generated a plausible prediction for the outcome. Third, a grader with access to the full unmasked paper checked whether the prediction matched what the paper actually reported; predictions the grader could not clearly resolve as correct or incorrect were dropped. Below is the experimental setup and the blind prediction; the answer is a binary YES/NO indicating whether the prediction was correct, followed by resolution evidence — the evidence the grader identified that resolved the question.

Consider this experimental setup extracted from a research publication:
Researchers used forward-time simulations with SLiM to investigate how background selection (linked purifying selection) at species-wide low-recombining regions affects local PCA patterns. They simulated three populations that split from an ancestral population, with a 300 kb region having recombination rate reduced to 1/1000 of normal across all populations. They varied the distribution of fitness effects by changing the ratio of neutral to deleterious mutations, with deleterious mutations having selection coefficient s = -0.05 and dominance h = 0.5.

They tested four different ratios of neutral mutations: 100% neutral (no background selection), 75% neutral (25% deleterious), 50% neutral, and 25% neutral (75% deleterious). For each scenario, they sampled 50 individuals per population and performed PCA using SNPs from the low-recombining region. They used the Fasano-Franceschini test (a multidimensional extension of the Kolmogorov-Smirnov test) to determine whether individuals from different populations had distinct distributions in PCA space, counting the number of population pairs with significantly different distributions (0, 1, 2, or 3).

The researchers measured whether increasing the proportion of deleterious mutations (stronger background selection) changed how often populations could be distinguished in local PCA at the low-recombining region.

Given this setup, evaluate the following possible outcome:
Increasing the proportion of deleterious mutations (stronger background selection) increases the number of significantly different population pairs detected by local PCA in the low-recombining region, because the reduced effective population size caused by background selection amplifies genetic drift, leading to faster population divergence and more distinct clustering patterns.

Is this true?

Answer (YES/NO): YES